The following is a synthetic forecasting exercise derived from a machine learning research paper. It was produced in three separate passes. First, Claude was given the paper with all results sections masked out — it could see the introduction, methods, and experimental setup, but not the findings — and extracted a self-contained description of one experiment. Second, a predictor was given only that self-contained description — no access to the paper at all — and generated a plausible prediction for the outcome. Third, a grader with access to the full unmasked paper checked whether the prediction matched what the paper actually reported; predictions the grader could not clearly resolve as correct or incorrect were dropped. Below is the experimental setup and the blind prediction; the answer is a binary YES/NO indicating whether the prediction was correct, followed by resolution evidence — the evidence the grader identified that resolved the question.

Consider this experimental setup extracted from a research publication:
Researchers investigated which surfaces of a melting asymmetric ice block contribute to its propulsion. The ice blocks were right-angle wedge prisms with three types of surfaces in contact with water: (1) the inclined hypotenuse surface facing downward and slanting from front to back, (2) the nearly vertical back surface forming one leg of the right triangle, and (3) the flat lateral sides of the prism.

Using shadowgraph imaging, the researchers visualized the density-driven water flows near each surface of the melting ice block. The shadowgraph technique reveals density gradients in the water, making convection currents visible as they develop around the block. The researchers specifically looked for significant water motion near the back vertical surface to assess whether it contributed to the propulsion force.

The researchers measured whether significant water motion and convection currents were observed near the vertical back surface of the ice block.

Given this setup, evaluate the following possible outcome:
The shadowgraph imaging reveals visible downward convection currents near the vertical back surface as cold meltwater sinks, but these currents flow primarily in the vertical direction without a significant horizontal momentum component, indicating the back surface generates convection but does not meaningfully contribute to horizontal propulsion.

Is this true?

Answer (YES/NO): NO